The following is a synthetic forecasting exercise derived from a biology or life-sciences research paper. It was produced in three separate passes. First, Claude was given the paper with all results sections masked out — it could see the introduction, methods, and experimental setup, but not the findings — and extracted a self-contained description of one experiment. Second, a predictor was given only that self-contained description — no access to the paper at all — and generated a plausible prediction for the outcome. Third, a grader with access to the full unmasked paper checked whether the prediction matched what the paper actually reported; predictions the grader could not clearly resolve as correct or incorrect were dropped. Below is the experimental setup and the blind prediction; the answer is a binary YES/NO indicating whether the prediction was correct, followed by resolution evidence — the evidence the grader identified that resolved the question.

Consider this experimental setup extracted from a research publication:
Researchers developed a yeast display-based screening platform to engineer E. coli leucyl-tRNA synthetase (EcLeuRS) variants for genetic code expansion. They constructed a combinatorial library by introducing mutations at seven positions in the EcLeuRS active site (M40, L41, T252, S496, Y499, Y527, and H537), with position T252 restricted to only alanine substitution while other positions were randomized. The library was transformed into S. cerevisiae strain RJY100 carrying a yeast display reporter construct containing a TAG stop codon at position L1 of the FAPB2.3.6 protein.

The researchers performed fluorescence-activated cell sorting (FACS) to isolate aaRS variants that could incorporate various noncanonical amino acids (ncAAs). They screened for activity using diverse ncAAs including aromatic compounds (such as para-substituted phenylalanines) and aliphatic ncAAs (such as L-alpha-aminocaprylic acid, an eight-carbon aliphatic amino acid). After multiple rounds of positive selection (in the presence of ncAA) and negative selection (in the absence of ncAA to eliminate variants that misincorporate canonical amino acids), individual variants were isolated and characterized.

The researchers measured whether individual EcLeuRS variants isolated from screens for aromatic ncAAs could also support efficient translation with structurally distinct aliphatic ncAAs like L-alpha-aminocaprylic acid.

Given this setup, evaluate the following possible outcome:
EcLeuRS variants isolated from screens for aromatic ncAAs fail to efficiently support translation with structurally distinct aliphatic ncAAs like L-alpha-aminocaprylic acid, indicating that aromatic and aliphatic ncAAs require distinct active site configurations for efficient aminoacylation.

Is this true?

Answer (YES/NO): NO